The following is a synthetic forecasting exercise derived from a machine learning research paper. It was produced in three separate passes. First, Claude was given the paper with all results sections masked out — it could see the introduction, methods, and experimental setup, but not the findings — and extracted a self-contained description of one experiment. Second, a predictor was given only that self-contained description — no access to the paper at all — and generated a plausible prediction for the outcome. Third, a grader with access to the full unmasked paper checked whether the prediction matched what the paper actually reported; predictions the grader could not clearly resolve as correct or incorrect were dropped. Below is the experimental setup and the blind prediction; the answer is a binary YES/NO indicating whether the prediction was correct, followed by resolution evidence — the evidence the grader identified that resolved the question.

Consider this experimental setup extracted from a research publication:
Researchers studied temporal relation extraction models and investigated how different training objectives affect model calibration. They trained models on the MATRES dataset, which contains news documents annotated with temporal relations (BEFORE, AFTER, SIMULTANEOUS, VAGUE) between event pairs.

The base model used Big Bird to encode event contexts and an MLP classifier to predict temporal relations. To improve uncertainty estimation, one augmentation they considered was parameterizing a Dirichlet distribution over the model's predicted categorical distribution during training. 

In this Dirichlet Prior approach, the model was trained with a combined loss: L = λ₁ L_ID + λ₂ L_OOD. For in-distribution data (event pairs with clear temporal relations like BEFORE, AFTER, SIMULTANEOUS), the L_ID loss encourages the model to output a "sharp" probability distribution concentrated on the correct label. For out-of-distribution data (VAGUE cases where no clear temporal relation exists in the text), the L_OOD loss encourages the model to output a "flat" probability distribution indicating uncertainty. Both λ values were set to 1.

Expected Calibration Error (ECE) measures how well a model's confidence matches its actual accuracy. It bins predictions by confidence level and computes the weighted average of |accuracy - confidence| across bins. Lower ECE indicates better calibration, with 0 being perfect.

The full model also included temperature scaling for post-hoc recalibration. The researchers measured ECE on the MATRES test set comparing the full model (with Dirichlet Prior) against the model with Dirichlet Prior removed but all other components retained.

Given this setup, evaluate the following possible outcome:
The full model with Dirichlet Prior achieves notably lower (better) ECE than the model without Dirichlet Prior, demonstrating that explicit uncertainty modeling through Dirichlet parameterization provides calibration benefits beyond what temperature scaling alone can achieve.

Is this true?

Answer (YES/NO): YES